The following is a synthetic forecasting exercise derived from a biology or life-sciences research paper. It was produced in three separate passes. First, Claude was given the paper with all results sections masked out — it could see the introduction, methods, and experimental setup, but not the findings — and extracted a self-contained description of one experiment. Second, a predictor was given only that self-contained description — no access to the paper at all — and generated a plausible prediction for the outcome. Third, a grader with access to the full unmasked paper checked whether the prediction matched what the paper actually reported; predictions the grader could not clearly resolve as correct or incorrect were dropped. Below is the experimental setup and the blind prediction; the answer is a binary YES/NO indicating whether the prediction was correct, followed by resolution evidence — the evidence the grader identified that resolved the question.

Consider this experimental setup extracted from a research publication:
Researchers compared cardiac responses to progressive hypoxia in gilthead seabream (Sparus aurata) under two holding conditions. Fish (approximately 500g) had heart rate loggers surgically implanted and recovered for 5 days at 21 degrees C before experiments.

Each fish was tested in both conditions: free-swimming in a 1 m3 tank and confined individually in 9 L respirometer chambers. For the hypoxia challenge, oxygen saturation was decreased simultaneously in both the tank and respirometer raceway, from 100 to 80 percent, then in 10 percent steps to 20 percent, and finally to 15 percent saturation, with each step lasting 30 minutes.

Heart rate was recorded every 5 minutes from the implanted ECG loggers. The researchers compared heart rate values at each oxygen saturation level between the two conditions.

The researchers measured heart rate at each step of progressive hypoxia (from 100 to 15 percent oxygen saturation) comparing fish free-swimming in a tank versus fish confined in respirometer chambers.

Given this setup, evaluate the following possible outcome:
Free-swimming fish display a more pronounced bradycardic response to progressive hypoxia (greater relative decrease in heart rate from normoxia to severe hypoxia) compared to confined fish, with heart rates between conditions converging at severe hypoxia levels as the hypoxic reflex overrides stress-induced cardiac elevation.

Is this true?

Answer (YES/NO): NO